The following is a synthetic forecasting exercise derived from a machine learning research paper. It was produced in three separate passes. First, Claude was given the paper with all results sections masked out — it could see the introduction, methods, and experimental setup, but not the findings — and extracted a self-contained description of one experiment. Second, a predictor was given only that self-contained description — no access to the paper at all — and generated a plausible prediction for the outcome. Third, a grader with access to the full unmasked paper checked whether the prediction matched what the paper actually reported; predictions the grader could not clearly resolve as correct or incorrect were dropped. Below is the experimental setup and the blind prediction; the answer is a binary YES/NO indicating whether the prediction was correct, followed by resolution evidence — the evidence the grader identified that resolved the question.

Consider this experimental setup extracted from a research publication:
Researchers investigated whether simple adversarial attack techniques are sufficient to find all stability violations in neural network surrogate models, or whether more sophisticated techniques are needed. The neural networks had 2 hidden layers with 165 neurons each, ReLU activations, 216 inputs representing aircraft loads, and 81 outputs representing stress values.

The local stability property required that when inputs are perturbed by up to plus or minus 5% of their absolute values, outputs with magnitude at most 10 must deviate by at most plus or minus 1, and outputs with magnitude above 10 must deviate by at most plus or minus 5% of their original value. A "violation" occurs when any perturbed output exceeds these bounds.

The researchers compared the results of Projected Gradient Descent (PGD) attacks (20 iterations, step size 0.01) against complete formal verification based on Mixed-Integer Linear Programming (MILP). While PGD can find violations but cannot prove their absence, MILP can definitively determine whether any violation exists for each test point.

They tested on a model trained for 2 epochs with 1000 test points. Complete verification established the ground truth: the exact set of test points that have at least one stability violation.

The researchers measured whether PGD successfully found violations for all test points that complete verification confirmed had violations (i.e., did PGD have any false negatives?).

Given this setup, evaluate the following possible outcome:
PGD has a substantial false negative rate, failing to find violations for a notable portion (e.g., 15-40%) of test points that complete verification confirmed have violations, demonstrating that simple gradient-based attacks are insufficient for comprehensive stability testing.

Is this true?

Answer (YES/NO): NO